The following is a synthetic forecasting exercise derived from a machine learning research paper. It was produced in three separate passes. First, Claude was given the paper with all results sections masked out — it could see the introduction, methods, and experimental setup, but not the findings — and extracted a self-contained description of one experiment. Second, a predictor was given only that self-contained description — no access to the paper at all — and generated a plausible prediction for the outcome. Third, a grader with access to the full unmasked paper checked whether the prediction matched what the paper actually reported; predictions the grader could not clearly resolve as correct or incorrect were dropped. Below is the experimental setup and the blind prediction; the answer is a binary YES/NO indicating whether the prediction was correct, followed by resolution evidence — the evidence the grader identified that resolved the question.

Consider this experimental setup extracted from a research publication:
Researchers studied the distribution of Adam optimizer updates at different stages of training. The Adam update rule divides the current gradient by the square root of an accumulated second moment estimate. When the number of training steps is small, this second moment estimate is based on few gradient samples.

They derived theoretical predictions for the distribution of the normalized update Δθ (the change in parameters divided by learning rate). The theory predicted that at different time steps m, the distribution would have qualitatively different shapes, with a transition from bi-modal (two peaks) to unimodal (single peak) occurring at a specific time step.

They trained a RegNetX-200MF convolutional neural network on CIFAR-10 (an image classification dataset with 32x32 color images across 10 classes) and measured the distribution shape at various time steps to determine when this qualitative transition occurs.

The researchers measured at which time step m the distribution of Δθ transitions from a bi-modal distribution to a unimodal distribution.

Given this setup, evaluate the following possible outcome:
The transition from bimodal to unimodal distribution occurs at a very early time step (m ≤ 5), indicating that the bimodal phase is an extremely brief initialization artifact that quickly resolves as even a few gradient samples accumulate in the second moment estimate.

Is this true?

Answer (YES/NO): YES